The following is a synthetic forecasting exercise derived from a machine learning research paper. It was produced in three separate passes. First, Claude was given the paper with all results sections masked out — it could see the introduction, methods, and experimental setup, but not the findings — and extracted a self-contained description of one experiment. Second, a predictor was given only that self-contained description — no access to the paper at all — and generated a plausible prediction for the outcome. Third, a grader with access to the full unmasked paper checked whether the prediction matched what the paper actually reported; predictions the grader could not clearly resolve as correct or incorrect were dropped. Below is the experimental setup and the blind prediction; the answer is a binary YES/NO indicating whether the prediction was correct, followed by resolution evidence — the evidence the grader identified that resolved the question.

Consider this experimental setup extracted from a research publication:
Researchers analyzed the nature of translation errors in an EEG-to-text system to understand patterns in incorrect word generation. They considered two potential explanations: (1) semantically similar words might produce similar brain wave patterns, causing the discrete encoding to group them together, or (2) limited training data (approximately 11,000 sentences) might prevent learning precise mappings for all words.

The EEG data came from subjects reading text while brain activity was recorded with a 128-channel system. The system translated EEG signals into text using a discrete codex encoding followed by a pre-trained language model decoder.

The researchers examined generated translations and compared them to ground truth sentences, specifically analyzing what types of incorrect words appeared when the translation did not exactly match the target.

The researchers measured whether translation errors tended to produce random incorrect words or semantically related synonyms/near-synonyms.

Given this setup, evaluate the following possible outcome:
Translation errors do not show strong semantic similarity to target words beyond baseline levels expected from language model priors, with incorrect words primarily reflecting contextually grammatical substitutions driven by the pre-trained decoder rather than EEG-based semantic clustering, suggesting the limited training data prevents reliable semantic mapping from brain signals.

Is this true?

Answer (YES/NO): NO